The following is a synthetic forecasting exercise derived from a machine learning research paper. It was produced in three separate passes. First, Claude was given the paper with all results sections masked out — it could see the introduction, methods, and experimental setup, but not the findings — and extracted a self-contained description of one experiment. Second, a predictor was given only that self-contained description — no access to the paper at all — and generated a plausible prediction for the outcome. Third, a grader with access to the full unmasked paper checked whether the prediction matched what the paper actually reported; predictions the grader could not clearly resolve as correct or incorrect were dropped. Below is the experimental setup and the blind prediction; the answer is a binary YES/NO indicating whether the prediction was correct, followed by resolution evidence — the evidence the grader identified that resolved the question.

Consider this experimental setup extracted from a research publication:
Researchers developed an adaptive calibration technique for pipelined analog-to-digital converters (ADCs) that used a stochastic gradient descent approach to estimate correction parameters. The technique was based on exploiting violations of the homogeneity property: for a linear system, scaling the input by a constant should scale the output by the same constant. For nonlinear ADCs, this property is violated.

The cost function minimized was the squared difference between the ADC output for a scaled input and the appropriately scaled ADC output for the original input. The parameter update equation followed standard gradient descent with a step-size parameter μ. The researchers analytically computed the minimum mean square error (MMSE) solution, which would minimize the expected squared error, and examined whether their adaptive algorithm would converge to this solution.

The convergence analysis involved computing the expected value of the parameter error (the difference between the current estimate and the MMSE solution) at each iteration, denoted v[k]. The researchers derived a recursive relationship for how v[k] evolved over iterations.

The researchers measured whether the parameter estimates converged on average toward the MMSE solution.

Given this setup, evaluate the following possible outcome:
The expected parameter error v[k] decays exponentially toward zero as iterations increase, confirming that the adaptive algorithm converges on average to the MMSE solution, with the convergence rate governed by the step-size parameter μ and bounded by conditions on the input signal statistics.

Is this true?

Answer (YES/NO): YES